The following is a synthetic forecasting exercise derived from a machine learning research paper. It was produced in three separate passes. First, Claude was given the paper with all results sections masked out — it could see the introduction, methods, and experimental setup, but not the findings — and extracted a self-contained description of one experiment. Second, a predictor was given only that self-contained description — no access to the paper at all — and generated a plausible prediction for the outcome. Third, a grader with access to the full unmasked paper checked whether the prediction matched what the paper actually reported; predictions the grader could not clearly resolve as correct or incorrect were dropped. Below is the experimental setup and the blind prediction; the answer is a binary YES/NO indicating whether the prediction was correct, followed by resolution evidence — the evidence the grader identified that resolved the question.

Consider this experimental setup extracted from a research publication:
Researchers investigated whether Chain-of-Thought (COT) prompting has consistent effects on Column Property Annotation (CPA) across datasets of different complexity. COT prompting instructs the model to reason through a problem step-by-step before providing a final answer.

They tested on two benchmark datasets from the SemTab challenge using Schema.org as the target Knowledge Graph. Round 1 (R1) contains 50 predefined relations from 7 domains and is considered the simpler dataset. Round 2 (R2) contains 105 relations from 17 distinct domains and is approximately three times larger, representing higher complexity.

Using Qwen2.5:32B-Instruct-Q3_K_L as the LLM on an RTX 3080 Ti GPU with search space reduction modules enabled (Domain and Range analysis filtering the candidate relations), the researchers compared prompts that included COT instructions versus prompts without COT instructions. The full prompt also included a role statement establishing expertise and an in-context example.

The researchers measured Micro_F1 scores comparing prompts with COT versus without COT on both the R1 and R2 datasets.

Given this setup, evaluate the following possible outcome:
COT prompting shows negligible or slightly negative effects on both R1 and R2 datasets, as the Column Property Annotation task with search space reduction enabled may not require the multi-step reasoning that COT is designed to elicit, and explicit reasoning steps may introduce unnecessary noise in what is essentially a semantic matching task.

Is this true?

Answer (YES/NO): NO